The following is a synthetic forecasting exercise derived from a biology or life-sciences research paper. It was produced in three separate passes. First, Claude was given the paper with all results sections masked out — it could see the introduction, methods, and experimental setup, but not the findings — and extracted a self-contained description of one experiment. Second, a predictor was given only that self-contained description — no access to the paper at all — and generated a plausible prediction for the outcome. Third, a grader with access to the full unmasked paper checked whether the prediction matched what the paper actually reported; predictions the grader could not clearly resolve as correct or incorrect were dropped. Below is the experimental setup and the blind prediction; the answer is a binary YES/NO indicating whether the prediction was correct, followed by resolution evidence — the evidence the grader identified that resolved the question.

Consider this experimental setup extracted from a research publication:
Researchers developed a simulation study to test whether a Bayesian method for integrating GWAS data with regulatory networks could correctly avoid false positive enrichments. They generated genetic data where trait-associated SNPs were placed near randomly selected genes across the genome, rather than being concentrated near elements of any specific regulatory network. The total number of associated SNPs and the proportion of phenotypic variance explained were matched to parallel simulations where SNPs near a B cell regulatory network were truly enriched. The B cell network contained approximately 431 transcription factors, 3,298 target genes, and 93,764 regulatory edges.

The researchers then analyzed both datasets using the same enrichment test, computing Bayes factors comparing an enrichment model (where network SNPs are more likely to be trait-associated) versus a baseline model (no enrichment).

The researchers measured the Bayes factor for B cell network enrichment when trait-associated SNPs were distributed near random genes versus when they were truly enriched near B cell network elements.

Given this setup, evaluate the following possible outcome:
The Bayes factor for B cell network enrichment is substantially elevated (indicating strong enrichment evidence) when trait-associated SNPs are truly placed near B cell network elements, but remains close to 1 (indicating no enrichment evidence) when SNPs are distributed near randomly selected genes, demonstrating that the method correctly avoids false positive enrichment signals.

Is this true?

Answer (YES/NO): YES